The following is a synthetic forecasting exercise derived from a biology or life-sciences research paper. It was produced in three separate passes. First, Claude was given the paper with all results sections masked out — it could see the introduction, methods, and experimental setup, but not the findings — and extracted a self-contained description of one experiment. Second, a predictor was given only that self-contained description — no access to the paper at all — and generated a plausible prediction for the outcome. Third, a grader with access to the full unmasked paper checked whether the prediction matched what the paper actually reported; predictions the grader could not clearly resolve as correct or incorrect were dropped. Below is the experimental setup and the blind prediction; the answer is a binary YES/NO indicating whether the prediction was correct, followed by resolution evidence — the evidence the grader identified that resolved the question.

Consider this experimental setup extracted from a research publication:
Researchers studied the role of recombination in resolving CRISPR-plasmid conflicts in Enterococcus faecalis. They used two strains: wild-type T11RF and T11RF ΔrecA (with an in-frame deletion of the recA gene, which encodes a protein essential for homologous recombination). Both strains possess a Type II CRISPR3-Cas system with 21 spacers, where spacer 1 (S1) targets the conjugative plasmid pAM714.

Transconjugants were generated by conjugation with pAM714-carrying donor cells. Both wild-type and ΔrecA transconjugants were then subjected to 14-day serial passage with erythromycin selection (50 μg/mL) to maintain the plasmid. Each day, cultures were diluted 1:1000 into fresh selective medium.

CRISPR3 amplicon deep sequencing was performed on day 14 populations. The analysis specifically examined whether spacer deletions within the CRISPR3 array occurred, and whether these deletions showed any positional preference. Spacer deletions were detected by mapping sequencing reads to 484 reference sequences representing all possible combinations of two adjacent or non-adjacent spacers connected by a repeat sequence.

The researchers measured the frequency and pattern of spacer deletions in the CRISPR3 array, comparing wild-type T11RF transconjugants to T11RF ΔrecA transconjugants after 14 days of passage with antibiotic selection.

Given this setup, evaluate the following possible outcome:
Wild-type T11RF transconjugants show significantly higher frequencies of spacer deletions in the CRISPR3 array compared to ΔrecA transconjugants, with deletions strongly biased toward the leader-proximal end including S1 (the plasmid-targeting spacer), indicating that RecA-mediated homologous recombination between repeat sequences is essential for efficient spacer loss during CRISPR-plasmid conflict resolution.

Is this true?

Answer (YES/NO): NO